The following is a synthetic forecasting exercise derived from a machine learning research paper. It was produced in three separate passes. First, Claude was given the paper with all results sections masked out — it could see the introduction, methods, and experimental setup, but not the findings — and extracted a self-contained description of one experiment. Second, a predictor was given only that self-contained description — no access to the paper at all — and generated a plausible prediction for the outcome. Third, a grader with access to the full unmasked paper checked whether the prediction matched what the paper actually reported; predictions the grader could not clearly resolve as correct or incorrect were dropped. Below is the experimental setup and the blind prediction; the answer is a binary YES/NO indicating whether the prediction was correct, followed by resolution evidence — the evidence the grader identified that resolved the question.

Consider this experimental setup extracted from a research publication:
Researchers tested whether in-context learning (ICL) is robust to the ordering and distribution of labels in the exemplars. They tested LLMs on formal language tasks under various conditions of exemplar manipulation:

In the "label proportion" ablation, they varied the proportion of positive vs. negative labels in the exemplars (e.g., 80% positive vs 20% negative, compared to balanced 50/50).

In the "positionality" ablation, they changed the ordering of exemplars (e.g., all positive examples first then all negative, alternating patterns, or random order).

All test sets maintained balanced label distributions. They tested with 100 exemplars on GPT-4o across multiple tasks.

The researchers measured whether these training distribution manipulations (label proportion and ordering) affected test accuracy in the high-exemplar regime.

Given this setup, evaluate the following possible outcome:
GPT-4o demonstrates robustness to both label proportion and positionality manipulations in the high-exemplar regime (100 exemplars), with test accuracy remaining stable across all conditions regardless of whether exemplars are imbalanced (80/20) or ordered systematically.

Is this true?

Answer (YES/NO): YES